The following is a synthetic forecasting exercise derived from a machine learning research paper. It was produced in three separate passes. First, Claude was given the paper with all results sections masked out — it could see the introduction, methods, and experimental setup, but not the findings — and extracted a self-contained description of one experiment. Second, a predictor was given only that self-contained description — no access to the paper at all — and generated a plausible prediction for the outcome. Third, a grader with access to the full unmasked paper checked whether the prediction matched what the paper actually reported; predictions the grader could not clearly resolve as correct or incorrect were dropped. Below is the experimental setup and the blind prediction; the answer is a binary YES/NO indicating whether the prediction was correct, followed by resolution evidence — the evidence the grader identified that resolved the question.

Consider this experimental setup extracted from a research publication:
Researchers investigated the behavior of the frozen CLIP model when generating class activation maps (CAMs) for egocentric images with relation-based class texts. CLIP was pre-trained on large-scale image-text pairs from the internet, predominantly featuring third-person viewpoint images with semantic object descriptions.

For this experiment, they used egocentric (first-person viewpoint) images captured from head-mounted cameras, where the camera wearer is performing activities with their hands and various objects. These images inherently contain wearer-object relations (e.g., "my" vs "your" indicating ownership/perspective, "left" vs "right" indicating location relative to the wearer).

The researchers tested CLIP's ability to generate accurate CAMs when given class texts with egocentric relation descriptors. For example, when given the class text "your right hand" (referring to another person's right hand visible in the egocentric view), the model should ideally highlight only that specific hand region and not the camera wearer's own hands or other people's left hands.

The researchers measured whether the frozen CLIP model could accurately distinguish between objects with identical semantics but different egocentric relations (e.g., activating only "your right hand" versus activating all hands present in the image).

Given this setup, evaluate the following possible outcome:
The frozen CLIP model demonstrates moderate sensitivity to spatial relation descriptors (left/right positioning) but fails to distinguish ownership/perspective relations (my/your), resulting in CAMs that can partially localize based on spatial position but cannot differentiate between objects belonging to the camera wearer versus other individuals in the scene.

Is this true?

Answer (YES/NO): NO